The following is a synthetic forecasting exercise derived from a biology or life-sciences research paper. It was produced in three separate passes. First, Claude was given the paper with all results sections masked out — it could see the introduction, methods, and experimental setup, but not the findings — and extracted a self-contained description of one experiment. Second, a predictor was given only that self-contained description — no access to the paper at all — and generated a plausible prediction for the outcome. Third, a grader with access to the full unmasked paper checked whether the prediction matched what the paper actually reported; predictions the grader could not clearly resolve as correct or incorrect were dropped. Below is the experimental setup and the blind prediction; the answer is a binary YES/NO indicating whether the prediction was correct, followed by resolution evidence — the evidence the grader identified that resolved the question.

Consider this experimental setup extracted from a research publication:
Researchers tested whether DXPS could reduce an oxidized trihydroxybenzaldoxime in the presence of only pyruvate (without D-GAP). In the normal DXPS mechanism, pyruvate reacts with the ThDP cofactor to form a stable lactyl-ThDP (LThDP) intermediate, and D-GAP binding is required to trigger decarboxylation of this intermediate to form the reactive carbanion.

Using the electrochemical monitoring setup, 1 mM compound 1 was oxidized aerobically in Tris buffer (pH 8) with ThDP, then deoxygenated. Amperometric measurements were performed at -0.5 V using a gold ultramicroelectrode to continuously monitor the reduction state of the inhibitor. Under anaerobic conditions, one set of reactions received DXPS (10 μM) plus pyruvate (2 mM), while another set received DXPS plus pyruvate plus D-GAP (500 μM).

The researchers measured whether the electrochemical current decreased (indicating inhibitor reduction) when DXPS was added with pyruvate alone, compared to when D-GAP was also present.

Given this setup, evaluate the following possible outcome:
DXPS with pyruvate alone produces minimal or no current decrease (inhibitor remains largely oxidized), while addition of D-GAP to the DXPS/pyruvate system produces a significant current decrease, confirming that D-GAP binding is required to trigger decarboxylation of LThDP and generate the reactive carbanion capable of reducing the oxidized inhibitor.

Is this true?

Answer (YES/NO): NO